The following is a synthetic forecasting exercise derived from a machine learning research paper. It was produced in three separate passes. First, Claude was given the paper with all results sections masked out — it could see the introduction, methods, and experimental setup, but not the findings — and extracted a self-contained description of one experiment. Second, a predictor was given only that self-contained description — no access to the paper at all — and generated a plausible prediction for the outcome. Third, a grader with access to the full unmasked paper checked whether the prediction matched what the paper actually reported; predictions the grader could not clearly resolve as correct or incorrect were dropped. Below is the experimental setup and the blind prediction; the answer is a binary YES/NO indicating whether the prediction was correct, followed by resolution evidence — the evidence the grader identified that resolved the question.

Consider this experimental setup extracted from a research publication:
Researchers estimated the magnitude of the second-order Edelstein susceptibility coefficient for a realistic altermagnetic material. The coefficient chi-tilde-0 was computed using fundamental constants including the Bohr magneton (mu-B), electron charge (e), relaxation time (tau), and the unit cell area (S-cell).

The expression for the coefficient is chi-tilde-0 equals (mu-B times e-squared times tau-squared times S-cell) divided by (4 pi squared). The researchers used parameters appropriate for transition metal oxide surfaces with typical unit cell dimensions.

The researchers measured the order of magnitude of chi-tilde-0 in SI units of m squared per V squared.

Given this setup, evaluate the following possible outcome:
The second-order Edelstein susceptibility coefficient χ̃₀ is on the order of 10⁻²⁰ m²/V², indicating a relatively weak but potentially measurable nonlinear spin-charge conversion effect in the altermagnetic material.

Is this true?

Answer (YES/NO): NO